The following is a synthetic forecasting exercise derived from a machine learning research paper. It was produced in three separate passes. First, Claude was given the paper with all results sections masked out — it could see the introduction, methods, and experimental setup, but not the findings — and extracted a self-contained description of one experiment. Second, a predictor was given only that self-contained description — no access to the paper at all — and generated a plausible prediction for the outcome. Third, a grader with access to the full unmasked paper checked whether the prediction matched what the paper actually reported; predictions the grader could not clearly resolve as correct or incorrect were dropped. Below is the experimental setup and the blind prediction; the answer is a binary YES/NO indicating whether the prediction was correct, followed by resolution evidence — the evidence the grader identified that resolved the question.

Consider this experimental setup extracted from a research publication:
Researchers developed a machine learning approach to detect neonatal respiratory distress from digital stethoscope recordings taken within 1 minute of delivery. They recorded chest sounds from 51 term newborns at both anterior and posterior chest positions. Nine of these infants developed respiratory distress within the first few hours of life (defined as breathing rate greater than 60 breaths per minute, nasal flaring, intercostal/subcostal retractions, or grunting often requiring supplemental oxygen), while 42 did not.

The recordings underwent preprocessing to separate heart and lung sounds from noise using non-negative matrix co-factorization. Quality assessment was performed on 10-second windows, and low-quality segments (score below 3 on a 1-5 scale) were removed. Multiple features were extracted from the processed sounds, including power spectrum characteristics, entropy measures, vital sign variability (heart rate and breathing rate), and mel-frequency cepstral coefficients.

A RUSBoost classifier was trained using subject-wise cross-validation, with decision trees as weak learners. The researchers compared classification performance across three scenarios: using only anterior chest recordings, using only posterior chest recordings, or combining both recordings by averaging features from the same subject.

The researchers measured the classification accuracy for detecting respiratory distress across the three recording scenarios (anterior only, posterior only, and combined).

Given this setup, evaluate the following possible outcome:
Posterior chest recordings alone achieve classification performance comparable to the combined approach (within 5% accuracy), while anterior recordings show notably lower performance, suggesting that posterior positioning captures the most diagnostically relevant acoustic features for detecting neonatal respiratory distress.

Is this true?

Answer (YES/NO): NO